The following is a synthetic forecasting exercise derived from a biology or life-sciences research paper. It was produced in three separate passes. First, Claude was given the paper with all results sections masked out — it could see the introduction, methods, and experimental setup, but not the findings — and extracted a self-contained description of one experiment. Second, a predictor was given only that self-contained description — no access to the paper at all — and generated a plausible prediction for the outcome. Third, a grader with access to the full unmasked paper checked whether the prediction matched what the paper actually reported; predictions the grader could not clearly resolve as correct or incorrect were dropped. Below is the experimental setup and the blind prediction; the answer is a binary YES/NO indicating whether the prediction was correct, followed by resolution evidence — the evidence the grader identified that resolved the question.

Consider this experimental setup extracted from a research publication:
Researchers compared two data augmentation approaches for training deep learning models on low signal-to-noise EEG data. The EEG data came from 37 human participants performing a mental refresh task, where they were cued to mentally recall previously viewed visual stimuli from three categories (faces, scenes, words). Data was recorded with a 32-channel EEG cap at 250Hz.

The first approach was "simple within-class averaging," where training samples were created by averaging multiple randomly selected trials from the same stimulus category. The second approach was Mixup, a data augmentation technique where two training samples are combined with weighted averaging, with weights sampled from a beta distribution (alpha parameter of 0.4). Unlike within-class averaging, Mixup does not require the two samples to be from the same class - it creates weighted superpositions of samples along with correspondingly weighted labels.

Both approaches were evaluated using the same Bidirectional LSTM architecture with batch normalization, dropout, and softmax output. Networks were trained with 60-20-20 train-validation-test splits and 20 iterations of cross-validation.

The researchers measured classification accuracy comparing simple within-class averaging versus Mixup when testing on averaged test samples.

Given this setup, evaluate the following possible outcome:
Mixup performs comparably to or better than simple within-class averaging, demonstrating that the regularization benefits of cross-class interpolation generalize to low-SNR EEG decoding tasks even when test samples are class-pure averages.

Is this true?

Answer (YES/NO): NO